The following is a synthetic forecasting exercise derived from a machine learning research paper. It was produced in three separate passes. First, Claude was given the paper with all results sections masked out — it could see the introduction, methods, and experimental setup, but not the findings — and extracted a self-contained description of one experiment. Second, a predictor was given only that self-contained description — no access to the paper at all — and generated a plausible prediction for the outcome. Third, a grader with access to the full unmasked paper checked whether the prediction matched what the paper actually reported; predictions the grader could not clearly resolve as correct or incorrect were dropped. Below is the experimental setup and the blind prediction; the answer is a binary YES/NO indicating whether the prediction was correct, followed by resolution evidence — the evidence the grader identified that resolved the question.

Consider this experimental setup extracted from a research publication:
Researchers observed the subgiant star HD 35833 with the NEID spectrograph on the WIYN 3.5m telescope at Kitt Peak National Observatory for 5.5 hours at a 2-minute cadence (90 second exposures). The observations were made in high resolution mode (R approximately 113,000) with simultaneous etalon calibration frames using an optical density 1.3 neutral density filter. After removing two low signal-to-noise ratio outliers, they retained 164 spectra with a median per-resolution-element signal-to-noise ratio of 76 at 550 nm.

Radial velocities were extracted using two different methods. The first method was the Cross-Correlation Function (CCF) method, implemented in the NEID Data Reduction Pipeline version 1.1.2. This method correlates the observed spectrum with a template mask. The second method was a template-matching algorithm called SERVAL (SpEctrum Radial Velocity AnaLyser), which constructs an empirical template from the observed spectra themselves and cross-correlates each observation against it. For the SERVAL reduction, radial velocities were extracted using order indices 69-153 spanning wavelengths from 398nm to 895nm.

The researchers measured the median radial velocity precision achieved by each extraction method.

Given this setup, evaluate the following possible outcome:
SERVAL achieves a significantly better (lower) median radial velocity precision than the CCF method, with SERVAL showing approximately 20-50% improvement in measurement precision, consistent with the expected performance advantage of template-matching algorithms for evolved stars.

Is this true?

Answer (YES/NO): YES